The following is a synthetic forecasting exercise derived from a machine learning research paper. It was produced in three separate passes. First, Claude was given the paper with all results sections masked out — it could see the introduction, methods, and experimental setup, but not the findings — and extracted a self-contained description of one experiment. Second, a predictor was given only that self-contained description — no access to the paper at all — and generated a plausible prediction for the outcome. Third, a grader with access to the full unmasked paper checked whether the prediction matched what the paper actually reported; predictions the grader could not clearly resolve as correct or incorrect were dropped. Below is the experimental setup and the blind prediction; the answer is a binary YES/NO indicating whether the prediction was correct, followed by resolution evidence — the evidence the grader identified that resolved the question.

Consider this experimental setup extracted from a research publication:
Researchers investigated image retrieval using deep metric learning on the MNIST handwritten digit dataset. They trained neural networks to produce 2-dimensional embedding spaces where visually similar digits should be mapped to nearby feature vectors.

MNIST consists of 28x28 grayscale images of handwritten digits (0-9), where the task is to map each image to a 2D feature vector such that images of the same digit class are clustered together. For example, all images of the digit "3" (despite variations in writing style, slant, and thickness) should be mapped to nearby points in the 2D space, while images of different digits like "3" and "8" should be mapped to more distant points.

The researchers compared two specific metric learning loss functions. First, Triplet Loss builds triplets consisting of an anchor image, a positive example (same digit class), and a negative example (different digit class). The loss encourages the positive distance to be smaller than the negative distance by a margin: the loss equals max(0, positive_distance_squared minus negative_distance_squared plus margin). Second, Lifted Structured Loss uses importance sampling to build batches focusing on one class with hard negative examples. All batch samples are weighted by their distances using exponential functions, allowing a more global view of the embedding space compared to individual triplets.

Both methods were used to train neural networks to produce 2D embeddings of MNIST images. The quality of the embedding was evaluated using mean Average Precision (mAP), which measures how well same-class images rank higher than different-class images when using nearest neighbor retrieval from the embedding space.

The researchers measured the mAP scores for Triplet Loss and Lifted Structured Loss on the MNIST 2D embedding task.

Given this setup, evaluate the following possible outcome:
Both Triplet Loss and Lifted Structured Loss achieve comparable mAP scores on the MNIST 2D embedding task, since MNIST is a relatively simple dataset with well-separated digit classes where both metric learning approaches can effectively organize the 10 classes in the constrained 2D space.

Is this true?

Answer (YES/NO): YES